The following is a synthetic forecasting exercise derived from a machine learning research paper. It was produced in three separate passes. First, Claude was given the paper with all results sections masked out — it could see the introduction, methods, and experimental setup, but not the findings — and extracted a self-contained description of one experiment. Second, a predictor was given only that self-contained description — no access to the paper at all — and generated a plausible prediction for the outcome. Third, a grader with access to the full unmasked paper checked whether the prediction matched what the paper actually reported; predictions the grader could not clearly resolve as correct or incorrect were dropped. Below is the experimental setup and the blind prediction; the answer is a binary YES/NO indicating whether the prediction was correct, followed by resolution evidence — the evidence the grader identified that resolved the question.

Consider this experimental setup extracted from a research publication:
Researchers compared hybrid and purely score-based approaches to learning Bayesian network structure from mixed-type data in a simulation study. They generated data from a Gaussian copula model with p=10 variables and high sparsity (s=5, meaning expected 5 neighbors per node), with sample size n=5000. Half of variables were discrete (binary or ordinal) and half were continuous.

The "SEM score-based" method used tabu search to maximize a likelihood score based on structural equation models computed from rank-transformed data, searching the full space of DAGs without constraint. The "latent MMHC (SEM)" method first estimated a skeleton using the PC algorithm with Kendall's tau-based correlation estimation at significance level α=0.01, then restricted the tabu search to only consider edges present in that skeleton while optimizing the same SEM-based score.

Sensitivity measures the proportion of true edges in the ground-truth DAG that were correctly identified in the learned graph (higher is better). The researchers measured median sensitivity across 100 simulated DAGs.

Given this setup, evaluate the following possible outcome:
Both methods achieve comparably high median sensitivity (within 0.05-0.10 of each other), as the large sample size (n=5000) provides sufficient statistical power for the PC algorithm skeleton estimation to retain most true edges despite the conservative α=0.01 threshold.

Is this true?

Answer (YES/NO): NO